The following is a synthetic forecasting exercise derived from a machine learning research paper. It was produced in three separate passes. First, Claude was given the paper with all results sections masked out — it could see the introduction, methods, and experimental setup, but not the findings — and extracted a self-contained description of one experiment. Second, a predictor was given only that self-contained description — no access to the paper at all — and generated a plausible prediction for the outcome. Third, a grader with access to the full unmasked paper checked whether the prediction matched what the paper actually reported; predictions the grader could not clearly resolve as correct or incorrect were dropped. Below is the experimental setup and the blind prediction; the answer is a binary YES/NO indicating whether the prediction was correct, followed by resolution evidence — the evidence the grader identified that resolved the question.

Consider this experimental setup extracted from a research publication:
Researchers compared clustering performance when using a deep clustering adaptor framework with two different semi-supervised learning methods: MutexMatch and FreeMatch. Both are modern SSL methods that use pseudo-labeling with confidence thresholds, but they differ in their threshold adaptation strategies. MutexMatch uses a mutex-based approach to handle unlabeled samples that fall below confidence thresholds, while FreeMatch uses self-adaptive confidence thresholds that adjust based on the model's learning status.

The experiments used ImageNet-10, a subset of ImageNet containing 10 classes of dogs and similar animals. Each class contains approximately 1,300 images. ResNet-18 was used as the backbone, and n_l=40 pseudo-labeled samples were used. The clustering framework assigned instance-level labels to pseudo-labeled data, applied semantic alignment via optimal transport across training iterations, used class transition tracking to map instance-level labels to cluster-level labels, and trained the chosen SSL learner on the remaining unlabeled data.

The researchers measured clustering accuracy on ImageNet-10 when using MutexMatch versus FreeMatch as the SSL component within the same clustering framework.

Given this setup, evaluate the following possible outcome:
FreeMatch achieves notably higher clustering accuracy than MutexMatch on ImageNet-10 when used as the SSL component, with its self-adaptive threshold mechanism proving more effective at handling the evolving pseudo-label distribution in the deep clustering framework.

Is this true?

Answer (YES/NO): YES